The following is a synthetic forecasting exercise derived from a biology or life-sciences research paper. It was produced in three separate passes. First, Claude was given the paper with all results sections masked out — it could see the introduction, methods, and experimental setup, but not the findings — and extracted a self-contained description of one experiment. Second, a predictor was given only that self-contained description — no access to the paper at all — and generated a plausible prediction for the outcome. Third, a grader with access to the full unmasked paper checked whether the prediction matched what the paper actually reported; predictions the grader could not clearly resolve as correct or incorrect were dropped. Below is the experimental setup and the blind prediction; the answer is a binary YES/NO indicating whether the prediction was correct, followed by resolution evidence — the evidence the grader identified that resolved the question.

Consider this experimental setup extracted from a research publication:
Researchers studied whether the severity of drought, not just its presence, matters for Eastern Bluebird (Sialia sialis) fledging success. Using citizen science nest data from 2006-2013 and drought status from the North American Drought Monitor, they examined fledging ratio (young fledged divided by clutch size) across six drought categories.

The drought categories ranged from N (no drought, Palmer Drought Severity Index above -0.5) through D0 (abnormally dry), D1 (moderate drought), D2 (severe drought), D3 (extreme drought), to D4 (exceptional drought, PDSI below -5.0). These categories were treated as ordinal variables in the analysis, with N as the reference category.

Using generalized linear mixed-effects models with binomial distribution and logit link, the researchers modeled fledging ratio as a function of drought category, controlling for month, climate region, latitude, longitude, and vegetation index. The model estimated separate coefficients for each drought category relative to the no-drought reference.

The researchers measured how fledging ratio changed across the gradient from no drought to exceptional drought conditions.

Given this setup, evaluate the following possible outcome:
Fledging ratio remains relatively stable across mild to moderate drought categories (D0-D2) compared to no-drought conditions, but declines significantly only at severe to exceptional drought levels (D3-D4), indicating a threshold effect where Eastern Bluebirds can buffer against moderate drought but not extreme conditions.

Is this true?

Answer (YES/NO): NO